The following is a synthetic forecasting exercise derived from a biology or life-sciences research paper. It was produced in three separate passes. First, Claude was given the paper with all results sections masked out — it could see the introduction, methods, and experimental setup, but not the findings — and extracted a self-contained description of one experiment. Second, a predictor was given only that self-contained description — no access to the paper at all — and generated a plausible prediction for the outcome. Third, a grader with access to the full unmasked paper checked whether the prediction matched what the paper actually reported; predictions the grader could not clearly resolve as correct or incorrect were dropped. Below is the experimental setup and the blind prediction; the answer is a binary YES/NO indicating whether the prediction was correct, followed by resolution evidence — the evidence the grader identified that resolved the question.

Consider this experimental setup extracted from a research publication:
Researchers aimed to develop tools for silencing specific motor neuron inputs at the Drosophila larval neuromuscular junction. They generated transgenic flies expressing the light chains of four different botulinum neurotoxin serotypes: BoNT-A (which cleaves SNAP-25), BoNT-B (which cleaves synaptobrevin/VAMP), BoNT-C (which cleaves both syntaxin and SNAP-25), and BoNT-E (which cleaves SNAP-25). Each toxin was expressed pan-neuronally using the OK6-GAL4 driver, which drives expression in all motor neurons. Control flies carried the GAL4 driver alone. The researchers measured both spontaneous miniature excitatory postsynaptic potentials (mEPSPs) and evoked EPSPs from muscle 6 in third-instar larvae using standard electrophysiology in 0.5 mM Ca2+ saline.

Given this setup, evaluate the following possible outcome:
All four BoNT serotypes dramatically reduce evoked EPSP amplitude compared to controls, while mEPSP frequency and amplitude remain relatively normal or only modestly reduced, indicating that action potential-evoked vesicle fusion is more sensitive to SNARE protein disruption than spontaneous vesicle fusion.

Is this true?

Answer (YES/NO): NO